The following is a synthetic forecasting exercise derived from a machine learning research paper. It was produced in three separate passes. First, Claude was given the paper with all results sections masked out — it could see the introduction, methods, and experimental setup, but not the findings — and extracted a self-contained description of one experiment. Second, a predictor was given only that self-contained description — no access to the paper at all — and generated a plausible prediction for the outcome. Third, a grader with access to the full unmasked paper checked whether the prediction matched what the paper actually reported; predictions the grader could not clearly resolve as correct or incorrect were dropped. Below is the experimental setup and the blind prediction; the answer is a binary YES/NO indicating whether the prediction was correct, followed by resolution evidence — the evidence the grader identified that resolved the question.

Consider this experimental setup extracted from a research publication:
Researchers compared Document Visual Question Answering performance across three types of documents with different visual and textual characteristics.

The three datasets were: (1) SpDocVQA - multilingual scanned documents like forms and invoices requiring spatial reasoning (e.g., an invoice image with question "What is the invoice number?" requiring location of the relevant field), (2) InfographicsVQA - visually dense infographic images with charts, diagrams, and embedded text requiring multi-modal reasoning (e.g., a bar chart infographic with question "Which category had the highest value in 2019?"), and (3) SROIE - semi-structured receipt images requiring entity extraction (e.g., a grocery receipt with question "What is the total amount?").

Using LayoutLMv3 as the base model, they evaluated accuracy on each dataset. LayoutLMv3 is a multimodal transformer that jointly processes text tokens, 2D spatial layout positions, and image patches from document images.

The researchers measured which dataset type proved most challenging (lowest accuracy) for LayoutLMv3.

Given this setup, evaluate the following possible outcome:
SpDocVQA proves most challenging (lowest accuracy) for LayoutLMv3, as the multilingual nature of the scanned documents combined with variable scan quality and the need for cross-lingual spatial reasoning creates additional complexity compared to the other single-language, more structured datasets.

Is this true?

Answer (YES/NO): NO